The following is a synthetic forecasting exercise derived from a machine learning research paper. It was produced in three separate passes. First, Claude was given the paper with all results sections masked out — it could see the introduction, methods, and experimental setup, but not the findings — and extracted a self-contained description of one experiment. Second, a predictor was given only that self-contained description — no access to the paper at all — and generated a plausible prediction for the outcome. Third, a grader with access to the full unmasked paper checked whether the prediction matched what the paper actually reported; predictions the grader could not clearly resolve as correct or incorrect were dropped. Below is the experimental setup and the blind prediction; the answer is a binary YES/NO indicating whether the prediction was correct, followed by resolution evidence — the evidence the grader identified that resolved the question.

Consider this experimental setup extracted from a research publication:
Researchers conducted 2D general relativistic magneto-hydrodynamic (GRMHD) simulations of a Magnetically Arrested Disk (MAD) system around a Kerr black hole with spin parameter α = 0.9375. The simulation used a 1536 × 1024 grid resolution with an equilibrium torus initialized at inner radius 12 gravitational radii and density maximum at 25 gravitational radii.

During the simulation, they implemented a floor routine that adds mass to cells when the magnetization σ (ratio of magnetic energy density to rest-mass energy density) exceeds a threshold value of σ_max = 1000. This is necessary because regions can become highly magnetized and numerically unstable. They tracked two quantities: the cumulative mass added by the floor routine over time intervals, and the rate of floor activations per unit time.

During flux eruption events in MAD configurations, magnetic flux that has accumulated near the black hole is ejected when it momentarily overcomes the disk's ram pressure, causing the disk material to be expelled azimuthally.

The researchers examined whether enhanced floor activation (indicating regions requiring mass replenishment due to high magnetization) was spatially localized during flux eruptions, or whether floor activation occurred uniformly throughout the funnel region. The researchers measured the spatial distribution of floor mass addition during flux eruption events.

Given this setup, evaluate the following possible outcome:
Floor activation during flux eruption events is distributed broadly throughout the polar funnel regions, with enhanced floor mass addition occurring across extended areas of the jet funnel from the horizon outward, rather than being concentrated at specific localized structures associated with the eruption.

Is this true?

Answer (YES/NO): NO